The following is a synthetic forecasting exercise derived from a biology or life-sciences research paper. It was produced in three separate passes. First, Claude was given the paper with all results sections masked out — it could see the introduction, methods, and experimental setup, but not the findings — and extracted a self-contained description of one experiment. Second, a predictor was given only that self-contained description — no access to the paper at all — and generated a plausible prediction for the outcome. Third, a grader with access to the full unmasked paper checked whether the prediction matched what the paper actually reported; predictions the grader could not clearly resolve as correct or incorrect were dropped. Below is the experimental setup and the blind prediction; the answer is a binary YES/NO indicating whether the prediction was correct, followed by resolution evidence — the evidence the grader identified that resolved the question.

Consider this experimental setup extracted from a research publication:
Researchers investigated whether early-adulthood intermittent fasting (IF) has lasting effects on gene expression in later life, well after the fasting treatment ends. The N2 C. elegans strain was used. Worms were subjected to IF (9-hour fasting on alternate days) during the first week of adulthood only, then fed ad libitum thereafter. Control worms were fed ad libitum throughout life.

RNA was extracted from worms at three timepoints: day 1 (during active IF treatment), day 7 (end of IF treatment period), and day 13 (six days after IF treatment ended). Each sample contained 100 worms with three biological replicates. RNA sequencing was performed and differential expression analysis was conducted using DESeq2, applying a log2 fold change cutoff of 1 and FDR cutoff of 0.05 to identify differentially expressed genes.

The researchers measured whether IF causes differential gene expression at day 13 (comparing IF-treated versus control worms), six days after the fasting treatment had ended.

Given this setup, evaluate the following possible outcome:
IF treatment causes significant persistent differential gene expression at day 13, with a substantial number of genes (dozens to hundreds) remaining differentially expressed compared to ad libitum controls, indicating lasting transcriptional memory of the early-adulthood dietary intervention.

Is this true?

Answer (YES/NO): NO